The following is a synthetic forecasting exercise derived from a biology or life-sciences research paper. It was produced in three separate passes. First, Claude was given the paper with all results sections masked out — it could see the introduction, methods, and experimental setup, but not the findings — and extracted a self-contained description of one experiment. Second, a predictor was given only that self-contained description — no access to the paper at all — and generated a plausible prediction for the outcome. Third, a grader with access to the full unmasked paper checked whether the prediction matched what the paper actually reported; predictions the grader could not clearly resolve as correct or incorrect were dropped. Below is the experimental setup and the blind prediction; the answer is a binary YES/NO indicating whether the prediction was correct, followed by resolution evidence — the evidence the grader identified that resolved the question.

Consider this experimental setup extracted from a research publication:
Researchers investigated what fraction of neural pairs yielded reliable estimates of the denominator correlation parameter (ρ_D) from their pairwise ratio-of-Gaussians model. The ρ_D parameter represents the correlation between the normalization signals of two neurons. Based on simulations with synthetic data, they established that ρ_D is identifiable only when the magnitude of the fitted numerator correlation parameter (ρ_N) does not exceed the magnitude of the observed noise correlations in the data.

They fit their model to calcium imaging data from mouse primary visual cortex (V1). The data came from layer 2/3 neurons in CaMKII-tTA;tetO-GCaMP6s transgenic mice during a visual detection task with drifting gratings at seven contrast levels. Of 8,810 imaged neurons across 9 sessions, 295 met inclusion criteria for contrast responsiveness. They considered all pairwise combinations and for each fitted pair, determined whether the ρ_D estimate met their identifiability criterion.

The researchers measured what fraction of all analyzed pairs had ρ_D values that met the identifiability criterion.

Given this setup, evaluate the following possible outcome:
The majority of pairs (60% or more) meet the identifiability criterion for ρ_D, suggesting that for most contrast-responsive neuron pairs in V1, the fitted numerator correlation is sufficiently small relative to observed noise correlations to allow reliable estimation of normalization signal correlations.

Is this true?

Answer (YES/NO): NO